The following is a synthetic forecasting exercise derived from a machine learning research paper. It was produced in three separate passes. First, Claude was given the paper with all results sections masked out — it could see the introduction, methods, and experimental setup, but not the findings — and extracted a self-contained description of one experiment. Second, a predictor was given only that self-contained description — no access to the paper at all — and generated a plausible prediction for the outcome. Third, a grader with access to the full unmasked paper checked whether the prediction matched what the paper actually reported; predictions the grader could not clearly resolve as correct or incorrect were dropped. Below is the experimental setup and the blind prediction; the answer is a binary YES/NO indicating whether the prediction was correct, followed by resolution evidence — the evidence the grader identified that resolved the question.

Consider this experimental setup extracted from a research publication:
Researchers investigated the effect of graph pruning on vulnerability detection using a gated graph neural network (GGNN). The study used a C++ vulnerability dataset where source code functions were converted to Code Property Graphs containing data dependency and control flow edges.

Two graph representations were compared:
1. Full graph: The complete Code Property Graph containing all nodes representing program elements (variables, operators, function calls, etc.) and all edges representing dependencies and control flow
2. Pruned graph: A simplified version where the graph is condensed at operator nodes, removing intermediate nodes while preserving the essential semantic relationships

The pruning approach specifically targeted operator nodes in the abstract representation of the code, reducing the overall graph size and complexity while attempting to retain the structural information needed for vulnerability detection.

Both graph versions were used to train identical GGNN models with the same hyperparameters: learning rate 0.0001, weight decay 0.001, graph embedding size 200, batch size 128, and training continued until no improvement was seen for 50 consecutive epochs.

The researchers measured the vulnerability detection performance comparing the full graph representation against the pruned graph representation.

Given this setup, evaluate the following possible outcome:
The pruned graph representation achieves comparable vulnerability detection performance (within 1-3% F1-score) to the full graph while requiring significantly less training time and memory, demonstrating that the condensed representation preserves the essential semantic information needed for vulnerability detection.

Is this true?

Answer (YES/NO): NO